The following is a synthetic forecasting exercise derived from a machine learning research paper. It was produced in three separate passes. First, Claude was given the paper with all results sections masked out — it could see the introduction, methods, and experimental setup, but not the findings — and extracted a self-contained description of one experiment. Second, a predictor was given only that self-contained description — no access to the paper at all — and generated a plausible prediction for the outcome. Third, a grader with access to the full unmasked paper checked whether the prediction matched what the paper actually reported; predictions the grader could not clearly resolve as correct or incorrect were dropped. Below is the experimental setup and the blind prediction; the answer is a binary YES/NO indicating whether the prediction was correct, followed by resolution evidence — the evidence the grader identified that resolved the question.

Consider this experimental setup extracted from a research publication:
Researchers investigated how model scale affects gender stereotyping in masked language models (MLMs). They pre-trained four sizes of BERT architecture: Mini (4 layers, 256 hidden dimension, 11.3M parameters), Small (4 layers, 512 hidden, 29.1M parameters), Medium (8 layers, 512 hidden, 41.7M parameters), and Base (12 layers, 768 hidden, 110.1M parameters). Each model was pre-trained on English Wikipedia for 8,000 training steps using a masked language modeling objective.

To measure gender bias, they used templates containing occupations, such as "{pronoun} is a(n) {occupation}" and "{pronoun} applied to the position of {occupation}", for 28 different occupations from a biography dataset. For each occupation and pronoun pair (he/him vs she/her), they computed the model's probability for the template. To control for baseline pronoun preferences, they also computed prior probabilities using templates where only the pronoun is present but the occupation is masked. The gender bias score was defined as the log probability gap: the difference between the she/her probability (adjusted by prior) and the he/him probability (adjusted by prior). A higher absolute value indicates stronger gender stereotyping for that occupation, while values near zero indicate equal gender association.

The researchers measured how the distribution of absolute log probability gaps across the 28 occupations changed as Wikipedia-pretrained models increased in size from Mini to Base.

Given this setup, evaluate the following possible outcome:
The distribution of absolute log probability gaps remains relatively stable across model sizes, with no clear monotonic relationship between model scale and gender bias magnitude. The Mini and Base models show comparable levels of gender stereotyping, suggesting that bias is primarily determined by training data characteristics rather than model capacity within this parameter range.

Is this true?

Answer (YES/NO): NO